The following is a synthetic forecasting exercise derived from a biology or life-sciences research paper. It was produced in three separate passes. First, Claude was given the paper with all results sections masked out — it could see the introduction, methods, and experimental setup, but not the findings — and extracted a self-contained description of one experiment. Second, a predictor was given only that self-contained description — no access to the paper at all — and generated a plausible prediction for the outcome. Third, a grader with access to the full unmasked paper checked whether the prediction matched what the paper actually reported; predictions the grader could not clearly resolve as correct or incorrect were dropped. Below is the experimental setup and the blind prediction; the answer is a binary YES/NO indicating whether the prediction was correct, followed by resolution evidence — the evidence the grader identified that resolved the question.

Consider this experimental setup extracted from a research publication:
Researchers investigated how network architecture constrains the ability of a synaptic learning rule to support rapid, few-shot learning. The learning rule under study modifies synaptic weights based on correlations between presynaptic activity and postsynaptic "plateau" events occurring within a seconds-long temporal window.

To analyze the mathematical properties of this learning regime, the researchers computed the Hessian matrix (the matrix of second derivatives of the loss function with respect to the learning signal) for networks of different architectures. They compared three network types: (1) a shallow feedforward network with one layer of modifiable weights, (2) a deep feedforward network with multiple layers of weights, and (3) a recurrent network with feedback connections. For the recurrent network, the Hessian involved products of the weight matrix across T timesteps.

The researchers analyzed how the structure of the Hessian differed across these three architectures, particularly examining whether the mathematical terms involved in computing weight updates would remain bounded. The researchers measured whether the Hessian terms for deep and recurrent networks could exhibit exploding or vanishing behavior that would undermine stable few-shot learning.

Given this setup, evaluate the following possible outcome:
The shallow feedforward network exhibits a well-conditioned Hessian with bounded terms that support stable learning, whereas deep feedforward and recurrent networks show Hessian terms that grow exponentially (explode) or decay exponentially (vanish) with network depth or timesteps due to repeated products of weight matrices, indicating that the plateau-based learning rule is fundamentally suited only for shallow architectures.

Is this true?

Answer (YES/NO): YES